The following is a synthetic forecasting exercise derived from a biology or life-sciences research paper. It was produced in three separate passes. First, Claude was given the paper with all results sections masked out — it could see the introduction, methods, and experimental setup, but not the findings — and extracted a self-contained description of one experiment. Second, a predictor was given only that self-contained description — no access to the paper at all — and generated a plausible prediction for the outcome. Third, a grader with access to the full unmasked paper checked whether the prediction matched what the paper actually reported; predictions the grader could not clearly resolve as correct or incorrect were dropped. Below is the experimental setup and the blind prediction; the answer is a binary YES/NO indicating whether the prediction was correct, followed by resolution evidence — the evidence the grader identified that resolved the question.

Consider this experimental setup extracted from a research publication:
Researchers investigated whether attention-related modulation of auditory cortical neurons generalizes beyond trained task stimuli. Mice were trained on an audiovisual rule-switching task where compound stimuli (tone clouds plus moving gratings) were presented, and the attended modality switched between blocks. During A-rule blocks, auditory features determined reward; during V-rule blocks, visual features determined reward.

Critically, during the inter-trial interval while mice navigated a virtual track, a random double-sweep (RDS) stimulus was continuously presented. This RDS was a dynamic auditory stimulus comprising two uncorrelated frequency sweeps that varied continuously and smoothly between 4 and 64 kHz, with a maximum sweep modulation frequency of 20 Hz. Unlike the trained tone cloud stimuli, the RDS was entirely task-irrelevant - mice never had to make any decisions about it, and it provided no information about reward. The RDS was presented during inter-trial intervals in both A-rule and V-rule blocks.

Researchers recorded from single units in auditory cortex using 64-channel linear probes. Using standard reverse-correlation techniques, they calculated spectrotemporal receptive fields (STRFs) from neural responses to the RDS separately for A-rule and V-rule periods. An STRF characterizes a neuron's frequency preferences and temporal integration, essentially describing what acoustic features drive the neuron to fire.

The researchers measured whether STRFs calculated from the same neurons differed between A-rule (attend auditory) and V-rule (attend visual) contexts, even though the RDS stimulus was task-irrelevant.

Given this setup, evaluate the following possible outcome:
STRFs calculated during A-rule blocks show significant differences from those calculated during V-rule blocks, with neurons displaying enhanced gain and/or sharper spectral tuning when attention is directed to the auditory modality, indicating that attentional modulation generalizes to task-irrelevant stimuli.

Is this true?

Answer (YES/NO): NO